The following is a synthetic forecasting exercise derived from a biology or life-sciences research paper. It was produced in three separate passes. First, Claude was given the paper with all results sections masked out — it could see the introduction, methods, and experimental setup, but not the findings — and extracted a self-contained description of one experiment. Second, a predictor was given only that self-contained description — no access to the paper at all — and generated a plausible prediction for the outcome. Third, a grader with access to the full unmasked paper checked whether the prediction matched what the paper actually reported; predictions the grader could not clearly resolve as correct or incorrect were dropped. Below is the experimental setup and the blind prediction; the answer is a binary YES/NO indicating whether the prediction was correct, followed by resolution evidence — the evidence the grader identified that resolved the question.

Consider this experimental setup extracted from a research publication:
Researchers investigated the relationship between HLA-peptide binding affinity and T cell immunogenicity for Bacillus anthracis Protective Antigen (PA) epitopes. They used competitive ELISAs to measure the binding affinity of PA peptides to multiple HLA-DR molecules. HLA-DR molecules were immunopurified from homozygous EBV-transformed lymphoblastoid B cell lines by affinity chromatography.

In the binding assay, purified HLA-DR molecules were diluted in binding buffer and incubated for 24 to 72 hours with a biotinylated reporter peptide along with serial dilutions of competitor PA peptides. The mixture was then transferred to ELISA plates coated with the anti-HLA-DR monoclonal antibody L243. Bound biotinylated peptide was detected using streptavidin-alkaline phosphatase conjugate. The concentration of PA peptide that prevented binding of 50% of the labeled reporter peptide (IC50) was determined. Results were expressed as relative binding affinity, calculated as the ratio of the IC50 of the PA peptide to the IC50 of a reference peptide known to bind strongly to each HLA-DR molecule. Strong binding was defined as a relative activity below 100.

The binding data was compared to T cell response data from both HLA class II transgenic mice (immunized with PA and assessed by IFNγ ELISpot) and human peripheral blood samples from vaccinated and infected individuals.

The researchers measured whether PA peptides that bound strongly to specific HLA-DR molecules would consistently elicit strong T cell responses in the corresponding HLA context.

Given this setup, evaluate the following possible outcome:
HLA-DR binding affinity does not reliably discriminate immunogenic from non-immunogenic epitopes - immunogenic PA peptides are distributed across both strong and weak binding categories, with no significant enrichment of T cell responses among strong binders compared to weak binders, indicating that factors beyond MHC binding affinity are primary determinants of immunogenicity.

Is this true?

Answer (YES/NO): NO